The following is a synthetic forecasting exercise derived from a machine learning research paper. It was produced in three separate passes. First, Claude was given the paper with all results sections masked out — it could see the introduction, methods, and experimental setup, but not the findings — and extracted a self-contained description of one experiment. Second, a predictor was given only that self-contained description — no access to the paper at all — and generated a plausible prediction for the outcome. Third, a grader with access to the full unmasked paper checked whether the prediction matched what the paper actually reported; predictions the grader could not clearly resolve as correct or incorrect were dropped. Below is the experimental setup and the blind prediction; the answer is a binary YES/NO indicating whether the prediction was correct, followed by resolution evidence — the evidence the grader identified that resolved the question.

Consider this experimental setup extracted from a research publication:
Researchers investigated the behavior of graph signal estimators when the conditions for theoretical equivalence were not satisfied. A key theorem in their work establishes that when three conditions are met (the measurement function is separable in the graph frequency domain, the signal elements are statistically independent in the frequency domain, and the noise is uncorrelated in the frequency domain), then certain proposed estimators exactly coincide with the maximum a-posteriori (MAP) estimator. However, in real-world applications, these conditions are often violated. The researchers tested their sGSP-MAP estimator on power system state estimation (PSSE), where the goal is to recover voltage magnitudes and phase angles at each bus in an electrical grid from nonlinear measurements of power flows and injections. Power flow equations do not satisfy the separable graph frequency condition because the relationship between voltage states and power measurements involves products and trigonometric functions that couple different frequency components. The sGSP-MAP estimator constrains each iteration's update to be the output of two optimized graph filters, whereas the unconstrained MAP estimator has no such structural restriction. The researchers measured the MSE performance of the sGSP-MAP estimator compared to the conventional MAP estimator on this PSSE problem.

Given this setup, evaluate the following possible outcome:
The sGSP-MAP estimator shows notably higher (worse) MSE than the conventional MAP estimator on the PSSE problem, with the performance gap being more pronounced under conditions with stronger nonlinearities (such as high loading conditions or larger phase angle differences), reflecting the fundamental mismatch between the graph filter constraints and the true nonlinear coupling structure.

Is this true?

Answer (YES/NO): NO